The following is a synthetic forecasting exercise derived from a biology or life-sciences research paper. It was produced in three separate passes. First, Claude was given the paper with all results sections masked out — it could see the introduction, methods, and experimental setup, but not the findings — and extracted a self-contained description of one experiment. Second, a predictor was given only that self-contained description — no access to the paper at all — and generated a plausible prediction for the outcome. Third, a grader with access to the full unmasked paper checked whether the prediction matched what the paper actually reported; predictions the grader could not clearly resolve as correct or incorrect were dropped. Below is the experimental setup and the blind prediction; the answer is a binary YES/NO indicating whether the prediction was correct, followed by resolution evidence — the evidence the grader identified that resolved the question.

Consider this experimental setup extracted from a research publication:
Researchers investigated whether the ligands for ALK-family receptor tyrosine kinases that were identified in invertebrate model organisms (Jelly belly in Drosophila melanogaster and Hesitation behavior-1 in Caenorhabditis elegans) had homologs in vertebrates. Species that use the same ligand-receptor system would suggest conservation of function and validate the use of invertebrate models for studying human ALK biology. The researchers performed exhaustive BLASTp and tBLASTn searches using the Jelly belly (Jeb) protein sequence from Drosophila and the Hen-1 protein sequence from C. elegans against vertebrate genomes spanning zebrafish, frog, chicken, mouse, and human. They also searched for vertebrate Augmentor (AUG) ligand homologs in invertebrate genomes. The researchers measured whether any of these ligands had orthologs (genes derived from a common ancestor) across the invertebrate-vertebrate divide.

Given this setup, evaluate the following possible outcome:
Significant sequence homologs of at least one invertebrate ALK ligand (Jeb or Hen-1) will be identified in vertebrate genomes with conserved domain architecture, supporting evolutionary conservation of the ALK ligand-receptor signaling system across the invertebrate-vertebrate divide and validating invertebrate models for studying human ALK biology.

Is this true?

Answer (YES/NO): NO